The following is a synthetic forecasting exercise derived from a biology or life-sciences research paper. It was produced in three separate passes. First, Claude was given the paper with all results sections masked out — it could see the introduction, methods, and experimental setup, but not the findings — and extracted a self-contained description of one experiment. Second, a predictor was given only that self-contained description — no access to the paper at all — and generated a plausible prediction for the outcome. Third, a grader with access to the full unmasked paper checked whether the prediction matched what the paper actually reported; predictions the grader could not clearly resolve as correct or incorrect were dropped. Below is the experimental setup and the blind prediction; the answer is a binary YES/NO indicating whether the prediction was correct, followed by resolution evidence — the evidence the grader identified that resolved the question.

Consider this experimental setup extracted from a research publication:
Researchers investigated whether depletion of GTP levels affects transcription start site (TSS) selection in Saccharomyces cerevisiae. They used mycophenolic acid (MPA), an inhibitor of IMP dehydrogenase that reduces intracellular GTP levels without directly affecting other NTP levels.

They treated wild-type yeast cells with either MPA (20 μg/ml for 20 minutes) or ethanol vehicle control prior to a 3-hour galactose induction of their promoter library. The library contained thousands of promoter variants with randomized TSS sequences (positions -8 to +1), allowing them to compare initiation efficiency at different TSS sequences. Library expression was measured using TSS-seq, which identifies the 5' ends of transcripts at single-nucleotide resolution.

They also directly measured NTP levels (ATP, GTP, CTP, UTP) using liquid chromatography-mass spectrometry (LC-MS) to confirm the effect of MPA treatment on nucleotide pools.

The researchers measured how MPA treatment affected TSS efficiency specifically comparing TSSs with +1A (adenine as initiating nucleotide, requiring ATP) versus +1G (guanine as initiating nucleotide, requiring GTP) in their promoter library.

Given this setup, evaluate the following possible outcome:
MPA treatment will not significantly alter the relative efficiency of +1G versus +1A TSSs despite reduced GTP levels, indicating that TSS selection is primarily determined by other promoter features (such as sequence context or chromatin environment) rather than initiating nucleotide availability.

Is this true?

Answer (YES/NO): NO